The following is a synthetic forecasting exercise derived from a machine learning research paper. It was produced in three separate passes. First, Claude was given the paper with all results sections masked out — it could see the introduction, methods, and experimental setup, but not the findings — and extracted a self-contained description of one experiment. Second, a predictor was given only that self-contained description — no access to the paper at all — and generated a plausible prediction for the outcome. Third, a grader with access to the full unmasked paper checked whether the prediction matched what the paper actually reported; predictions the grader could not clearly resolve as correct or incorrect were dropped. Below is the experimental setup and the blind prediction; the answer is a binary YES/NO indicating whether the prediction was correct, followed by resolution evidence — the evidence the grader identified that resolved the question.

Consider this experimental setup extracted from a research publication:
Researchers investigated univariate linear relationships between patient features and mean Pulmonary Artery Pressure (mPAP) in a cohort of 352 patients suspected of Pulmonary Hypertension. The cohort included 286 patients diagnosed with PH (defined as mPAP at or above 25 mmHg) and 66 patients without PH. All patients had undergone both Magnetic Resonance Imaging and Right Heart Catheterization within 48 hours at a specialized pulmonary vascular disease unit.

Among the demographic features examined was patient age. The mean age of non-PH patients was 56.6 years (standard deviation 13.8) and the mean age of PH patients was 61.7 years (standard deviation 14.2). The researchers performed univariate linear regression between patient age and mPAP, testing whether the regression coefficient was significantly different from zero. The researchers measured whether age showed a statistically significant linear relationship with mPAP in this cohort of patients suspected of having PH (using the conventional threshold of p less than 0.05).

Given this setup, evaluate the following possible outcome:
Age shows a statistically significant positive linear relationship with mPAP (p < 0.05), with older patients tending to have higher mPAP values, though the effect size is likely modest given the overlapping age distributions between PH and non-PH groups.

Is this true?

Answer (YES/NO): NO